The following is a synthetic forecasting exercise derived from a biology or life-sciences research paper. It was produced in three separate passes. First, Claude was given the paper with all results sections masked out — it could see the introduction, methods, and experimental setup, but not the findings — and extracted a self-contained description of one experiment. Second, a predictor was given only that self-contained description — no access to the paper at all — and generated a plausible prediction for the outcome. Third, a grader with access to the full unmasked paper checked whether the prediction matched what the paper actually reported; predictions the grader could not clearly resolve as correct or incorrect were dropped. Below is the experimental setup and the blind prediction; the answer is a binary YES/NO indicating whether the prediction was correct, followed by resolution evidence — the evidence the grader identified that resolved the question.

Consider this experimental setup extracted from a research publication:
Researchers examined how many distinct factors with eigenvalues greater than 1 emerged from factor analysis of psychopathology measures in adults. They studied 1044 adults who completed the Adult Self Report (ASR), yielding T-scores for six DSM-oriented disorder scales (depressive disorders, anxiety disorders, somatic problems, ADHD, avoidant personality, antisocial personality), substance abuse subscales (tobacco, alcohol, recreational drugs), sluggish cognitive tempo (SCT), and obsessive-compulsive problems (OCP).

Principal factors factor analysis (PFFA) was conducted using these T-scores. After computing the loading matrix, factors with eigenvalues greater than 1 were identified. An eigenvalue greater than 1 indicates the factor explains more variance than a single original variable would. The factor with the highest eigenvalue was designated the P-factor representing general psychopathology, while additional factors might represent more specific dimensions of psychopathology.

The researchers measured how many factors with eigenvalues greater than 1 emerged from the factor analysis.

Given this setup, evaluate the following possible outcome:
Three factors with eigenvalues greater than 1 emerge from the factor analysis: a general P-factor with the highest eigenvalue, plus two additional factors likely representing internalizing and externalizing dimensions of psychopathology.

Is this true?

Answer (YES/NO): NO